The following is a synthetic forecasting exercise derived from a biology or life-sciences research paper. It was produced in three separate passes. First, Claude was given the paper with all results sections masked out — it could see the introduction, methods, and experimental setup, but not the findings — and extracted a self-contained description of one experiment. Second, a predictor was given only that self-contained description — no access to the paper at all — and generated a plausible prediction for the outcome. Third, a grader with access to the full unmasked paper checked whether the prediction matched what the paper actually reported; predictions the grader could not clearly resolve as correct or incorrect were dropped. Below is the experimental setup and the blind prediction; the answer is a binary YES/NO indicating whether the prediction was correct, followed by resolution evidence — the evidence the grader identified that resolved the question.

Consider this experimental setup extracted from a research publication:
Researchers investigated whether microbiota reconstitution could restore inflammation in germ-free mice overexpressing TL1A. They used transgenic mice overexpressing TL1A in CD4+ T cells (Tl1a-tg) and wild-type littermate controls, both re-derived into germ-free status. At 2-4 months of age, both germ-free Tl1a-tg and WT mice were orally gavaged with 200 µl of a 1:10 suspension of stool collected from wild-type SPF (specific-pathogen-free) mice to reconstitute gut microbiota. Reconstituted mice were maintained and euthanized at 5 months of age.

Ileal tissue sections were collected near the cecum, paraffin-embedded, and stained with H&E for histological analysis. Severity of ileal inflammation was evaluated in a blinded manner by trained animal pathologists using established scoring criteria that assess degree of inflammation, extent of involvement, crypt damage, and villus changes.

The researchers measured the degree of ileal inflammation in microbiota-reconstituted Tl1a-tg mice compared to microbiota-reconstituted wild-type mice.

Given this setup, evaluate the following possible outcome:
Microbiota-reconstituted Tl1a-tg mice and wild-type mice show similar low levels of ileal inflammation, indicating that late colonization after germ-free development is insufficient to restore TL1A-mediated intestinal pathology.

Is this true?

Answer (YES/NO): NO